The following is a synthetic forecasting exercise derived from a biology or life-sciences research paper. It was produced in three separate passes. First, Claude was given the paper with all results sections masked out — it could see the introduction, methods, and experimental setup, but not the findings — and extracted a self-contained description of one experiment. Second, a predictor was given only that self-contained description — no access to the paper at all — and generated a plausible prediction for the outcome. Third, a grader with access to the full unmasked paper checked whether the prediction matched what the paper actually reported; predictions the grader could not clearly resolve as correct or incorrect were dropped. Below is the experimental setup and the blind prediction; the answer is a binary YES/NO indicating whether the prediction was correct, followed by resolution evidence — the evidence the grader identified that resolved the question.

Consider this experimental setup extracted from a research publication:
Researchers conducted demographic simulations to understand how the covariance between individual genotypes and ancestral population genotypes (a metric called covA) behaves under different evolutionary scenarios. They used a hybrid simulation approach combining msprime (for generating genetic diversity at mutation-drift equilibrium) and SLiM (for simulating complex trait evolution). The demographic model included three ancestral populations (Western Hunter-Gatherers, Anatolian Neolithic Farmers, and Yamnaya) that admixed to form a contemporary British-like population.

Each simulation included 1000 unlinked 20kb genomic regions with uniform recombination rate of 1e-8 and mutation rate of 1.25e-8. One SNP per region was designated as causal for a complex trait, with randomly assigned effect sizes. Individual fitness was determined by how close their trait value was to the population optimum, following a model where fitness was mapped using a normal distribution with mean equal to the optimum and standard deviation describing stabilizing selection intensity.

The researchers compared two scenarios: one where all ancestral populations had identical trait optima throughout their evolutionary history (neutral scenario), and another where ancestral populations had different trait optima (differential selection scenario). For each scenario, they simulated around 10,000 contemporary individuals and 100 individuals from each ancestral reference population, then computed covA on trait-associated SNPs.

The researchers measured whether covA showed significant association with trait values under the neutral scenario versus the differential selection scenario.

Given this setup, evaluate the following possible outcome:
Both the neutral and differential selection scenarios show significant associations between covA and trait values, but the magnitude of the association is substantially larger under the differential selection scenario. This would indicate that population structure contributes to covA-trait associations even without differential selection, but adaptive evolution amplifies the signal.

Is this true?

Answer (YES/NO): YES